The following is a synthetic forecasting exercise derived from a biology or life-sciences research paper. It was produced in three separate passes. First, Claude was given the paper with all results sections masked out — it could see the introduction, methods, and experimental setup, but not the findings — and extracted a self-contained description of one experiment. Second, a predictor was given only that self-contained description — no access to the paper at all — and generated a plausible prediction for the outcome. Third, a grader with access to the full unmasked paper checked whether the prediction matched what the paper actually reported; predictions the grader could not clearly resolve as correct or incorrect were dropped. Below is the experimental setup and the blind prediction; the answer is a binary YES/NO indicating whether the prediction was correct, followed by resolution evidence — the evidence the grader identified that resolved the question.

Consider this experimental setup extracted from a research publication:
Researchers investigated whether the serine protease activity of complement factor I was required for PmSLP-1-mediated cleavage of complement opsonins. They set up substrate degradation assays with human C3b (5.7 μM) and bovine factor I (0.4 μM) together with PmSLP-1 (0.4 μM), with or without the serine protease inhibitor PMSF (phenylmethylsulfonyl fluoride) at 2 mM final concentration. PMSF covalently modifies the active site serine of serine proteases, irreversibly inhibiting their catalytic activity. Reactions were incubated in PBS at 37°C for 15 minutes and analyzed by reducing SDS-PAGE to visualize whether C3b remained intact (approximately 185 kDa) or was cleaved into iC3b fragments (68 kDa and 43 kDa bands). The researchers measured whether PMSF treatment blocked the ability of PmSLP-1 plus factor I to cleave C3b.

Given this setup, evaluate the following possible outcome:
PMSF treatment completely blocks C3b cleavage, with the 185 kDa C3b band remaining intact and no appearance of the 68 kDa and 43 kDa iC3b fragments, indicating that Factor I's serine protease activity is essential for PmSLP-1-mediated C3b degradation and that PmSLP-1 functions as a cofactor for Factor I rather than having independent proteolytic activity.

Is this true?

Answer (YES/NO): YES